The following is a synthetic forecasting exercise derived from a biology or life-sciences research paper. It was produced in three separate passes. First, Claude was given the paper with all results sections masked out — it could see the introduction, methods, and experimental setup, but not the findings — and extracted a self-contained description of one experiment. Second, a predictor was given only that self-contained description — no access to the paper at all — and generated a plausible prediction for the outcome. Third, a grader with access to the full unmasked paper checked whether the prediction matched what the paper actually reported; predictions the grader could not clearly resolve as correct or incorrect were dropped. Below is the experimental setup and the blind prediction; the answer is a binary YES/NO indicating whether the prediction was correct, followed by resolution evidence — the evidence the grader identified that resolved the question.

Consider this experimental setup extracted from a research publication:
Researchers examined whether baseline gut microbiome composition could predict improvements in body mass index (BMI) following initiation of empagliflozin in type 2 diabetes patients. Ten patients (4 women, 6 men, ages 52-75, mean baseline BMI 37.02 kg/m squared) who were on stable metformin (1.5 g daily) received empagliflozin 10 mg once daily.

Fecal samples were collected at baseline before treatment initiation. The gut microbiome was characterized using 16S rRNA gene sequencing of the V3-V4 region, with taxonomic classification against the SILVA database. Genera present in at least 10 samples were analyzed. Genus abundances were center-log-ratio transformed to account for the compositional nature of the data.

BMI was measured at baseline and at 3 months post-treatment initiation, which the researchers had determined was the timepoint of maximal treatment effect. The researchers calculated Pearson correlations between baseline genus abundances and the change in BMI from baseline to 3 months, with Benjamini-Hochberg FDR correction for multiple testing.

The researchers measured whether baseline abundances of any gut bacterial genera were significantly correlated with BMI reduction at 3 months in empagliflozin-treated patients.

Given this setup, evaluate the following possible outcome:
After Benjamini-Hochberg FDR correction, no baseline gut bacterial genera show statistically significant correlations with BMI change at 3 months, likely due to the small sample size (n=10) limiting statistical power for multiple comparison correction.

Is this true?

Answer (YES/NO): YES